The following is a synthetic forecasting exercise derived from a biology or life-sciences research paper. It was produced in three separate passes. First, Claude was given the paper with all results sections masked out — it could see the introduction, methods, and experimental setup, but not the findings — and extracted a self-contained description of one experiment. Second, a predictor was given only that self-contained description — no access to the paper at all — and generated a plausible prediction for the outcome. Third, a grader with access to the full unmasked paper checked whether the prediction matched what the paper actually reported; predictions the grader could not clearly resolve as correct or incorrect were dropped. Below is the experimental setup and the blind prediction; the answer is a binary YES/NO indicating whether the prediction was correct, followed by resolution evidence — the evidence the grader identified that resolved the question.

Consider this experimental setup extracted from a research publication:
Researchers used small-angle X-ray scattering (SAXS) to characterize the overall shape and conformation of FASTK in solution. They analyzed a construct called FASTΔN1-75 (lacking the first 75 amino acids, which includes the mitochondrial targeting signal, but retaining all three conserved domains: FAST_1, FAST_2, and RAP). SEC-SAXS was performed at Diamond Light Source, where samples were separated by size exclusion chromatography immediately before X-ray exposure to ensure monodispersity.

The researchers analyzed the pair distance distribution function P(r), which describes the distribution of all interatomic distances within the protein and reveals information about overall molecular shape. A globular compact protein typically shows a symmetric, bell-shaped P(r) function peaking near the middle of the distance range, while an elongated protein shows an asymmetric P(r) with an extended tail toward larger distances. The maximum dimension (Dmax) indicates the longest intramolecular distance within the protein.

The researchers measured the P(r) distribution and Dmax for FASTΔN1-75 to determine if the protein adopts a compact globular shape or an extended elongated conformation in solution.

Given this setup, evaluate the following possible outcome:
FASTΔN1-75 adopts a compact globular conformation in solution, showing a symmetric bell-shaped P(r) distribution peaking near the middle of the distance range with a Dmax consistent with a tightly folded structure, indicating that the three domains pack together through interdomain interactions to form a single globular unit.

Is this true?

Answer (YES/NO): NO